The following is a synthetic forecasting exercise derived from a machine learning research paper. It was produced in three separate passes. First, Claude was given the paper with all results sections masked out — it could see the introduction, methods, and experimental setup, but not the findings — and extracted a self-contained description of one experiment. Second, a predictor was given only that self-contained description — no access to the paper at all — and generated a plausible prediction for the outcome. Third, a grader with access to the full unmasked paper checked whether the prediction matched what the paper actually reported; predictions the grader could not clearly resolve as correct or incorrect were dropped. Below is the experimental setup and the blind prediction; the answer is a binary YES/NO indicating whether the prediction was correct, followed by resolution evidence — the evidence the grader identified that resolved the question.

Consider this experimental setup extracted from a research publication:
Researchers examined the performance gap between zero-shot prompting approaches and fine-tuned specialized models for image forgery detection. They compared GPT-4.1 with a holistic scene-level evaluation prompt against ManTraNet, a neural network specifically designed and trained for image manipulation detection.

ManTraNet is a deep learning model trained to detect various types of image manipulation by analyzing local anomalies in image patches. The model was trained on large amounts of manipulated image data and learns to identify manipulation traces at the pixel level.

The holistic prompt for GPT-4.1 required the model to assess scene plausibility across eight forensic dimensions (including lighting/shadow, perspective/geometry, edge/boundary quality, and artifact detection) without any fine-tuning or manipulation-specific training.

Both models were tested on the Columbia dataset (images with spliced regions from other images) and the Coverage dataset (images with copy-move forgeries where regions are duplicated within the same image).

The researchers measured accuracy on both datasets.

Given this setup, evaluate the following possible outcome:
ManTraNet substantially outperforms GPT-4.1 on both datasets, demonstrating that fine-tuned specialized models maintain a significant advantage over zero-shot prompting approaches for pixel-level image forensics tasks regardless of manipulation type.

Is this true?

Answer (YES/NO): NO